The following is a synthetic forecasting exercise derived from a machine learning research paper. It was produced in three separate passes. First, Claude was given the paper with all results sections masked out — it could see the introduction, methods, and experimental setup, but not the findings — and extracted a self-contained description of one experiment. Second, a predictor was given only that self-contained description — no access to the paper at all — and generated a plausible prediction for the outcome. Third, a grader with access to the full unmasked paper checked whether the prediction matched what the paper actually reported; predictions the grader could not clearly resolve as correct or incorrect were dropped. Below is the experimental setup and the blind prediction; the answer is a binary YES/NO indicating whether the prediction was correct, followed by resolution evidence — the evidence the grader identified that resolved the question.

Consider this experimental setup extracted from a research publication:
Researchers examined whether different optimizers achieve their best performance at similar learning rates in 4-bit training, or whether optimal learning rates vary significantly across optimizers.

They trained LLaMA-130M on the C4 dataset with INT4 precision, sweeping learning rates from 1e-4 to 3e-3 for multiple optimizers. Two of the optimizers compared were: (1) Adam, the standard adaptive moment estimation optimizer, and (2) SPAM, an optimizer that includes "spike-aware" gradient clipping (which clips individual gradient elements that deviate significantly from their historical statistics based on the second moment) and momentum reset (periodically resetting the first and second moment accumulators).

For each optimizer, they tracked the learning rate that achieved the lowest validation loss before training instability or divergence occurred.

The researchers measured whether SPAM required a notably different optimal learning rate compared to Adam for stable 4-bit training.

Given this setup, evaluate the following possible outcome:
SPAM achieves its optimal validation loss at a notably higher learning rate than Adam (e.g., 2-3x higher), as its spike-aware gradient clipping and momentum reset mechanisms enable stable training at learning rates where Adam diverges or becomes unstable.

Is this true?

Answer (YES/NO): NO